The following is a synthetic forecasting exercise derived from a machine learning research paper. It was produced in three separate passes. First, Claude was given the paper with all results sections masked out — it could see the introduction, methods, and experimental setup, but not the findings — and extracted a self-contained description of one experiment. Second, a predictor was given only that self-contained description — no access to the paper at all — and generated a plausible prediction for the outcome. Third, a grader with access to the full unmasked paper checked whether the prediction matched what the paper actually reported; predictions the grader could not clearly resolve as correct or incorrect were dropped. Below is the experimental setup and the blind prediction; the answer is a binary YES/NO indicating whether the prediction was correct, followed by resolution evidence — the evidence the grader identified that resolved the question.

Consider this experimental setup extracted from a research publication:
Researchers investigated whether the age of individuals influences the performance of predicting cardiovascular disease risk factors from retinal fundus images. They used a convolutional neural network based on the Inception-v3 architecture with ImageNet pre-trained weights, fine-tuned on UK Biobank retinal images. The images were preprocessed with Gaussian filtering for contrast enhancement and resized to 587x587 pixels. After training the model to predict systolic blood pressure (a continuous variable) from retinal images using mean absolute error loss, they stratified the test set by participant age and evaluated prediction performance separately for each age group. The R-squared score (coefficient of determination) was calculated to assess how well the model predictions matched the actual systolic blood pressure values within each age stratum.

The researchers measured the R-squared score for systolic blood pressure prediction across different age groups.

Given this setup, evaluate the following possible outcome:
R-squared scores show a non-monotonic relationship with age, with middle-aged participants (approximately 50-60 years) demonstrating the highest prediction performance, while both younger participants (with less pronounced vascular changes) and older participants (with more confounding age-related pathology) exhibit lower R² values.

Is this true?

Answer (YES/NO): NO